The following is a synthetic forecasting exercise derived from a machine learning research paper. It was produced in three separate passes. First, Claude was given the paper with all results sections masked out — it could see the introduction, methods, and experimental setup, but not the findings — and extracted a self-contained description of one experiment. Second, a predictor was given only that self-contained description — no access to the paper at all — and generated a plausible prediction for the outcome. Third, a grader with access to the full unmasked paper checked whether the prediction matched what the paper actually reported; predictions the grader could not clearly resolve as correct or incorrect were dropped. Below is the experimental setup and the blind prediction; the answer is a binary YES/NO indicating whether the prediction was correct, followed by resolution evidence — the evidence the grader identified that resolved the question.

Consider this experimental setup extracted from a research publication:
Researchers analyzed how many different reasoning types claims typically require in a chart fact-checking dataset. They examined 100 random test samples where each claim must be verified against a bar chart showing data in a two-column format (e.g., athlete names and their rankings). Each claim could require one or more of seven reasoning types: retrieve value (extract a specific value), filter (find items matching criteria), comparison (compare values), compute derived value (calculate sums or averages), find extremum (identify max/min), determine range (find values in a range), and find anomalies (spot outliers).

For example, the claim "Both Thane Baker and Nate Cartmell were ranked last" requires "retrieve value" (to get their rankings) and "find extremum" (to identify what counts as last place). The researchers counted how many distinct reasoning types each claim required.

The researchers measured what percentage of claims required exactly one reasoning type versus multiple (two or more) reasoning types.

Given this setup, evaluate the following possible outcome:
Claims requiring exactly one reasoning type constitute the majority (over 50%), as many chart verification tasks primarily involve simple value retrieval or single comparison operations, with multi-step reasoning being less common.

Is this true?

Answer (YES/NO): YES